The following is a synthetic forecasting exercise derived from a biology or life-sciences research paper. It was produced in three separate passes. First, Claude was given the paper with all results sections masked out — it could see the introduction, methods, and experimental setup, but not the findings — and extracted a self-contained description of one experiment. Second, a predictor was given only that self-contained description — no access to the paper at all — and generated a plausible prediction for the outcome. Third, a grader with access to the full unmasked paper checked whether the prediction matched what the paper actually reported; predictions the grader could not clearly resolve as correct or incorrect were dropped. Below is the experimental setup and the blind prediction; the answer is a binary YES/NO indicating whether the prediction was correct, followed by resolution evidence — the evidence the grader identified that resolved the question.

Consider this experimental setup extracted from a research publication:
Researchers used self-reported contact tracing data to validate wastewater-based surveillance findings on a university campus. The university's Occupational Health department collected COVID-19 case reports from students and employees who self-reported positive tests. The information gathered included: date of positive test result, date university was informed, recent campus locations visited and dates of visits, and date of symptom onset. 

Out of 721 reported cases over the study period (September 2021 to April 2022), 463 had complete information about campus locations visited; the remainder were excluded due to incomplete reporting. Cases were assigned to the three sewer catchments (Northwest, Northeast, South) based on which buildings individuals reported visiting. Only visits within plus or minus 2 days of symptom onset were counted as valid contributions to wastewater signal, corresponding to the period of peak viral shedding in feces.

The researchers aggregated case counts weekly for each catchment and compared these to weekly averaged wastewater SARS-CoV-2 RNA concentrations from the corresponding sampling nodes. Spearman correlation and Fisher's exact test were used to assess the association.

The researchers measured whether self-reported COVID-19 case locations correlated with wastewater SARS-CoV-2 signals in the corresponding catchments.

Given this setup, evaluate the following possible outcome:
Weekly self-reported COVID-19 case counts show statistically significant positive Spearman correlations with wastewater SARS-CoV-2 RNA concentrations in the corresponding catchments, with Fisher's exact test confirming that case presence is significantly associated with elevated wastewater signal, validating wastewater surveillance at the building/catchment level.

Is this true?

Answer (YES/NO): NO